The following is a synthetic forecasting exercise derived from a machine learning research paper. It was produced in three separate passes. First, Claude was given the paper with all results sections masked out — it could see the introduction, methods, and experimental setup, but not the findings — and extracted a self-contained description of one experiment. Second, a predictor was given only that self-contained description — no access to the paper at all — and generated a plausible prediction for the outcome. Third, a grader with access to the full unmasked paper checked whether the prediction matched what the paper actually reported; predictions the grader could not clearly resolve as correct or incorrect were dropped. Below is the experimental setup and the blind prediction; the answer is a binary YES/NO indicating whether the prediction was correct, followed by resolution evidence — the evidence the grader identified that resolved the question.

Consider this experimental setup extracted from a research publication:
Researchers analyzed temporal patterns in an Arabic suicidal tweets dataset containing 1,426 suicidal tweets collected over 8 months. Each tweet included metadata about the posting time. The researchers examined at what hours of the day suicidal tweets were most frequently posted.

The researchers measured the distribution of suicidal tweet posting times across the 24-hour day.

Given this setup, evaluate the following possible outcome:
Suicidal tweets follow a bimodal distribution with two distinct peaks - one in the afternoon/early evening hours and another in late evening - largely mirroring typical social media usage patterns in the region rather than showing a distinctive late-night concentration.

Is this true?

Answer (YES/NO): NO